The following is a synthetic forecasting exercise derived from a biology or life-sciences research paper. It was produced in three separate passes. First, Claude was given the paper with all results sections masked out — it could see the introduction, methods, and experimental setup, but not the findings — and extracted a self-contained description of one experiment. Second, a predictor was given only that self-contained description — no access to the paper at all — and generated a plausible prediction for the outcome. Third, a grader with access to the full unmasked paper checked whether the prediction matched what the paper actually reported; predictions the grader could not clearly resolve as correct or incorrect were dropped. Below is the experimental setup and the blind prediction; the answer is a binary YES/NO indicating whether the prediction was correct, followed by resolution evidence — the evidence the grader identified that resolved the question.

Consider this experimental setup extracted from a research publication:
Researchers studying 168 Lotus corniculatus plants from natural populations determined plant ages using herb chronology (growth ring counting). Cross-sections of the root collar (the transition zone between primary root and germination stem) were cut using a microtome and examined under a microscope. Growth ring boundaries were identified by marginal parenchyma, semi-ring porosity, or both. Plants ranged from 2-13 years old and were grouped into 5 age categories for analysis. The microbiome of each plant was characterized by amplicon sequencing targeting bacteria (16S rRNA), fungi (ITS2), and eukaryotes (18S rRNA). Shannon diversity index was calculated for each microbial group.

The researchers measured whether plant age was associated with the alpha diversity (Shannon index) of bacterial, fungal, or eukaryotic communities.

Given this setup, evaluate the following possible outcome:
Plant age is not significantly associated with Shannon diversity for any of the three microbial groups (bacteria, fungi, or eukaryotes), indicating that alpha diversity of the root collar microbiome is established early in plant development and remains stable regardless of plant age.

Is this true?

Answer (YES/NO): NO